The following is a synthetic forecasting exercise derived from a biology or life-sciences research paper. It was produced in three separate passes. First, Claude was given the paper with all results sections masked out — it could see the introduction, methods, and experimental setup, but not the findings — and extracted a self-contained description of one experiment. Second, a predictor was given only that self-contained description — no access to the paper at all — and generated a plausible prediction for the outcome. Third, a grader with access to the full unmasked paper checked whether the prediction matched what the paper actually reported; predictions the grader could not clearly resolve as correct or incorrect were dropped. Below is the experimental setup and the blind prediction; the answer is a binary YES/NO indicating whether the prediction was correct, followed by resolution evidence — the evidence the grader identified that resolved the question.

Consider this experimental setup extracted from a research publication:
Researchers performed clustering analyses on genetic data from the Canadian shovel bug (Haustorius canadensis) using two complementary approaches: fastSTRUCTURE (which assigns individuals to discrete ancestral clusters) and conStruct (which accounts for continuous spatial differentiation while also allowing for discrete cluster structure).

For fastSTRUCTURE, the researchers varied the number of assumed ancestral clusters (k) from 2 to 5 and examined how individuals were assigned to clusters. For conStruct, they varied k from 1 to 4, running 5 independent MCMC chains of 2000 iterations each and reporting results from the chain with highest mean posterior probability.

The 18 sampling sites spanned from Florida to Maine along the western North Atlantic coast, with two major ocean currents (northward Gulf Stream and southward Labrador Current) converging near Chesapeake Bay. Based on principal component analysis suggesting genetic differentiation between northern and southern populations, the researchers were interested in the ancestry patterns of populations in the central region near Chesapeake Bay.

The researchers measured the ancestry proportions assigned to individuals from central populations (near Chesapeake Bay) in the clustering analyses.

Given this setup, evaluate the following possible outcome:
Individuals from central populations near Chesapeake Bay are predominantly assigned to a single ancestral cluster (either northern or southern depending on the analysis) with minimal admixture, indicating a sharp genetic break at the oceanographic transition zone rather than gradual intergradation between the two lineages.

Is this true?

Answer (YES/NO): NO